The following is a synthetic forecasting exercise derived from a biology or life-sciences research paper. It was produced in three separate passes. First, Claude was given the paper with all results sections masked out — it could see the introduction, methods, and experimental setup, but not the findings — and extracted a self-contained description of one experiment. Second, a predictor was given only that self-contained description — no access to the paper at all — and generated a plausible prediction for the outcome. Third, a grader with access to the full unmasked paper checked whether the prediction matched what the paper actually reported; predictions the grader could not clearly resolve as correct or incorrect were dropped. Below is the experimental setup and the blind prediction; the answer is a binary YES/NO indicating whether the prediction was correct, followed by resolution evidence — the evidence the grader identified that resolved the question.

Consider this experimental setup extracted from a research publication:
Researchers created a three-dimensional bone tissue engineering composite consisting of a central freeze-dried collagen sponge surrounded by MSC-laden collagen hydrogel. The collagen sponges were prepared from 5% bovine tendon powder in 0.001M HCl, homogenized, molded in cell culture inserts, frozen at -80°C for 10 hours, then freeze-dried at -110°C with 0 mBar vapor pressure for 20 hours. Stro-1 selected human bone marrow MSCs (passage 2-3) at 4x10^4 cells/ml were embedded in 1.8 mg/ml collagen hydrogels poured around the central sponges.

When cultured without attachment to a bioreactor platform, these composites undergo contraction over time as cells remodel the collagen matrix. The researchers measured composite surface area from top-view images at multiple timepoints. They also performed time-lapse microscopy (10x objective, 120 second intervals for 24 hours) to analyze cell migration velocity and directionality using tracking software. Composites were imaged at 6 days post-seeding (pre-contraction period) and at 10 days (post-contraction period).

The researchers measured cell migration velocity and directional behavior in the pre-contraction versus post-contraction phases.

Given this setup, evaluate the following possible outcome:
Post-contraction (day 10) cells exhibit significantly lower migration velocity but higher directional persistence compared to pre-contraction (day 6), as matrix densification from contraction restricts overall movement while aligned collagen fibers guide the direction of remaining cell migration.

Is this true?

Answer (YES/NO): YES